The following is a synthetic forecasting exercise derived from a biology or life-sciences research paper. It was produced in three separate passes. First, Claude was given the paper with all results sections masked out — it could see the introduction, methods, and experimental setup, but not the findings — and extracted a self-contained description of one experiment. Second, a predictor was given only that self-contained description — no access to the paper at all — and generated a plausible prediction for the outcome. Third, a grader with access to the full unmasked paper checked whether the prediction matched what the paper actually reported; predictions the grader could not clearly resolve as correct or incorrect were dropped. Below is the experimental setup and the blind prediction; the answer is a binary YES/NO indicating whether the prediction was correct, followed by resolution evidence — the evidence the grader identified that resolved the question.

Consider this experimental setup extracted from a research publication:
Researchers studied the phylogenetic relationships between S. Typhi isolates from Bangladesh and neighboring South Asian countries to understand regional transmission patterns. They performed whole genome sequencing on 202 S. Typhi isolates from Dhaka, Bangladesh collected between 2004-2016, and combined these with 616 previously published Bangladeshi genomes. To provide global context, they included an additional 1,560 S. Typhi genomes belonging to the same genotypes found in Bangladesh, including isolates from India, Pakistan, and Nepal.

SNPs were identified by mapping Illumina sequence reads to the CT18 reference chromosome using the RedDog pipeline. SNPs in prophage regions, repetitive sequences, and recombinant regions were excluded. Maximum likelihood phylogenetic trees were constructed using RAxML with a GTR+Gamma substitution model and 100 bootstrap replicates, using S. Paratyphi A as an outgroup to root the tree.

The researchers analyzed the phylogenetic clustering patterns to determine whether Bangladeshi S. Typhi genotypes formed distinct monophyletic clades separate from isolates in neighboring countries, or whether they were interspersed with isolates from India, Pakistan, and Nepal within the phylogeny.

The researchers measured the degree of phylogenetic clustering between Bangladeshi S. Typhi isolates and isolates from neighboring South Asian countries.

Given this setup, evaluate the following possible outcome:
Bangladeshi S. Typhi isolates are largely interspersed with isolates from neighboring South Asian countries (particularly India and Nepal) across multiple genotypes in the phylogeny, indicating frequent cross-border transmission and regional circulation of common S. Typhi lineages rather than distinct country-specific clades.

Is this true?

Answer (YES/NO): NO